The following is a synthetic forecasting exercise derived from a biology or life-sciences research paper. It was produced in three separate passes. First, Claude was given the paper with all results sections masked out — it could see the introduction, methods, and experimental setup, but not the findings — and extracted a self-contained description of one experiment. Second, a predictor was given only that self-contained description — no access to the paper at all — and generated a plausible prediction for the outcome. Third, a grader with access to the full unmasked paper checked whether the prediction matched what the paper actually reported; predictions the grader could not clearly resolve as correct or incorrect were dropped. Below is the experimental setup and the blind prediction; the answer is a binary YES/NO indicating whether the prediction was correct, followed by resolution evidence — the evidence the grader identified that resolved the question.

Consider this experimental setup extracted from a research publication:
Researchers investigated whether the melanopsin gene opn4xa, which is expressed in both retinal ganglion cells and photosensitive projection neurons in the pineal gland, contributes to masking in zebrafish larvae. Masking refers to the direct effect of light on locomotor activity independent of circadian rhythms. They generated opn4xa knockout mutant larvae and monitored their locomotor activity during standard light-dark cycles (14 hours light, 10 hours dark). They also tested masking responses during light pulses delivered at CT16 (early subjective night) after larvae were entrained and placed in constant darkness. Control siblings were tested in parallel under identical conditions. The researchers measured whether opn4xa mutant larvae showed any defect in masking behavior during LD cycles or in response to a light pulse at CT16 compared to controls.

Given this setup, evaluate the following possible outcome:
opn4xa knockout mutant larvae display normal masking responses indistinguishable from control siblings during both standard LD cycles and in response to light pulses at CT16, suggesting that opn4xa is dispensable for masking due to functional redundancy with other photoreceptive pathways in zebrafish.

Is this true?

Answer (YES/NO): YES